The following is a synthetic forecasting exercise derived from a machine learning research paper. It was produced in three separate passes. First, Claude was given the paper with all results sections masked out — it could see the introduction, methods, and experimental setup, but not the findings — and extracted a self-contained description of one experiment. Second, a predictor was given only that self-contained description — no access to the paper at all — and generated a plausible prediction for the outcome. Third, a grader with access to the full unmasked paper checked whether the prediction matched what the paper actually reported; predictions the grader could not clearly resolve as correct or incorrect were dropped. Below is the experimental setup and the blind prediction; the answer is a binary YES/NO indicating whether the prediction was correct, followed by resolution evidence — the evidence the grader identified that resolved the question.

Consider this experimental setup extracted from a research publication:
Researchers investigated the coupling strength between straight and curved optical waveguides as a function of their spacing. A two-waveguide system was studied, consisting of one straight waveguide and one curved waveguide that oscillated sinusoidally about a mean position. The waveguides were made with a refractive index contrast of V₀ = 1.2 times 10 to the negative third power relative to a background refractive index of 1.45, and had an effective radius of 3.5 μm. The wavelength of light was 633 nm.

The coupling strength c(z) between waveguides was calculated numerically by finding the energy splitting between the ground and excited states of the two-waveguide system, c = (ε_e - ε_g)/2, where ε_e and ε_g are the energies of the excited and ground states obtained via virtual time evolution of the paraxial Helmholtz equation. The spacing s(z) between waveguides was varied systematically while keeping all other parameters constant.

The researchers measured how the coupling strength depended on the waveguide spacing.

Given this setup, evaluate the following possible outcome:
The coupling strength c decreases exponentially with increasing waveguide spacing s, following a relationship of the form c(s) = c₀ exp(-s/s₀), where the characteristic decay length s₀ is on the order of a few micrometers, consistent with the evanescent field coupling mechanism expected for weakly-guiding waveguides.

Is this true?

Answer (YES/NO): YES